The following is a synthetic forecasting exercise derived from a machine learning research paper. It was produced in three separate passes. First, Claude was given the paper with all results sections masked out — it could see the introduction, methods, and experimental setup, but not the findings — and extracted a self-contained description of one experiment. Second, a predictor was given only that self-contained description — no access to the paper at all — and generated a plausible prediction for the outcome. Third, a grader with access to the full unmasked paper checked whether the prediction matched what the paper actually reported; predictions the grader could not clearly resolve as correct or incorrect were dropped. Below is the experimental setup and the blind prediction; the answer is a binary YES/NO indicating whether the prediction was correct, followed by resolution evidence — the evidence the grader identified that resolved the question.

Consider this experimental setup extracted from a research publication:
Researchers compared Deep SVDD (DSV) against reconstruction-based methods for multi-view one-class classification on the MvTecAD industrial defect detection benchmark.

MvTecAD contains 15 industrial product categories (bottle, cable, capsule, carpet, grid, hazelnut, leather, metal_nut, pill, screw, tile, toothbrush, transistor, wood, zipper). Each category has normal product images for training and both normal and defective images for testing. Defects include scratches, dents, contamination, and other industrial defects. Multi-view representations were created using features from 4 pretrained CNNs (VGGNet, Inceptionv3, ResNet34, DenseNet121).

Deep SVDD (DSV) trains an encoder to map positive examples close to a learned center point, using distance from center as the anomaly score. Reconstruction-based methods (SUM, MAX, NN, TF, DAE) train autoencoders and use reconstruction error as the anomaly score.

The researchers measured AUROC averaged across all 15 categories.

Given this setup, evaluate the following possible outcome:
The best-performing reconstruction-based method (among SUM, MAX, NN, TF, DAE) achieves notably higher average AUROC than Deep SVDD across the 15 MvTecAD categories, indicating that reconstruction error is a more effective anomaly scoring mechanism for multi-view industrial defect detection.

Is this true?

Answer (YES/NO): YES